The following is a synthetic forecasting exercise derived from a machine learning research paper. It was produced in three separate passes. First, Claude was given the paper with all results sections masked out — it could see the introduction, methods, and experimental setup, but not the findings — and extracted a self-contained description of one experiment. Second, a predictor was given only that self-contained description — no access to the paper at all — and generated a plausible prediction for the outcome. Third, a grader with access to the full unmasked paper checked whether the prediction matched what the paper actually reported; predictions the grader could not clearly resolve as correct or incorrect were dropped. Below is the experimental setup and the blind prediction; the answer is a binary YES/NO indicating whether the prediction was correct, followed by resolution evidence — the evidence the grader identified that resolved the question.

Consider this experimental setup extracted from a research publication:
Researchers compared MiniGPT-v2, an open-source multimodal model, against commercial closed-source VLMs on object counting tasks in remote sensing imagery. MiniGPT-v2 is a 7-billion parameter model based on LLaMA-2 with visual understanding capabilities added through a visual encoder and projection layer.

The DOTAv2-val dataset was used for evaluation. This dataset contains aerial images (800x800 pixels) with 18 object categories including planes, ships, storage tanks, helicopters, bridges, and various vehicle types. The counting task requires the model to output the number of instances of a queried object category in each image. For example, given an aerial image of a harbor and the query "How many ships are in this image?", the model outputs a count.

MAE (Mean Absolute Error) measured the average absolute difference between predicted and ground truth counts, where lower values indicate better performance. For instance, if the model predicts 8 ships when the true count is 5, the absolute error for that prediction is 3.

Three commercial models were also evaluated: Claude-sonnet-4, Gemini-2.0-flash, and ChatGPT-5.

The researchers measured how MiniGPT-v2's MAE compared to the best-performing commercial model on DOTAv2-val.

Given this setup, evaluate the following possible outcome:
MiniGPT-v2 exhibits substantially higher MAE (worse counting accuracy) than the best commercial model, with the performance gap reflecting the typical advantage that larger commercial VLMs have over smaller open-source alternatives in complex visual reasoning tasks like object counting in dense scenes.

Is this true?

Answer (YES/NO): YES